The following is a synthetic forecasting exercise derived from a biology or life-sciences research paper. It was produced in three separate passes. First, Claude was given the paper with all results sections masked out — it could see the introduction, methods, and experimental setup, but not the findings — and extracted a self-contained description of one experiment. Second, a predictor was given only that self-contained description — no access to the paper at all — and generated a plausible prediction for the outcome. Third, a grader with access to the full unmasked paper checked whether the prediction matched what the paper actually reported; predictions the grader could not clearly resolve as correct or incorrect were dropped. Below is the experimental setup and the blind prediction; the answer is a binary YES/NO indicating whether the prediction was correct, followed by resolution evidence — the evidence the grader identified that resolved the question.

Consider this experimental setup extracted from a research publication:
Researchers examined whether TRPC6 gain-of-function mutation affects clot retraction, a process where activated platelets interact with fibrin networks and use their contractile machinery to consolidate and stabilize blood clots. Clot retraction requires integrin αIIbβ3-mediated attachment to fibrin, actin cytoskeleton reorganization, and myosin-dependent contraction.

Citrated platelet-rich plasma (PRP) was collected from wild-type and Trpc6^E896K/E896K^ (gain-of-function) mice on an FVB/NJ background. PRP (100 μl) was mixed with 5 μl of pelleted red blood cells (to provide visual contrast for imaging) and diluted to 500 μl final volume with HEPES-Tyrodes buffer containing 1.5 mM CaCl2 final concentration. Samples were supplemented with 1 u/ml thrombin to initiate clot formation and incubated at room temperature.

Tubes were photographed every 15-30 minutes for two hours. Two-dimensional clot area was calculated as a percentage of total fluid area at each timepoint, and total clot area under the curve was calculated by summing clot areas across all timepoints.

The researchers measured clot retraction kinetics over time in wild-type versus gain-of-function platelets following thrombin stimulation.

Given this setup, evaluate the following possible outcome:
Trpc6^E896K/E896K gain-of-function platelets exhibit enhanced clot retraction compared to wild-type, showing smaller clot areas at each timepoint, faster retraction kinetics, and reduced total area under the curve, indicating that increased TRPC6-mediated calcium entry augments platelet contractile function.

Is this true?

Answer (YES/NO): NO